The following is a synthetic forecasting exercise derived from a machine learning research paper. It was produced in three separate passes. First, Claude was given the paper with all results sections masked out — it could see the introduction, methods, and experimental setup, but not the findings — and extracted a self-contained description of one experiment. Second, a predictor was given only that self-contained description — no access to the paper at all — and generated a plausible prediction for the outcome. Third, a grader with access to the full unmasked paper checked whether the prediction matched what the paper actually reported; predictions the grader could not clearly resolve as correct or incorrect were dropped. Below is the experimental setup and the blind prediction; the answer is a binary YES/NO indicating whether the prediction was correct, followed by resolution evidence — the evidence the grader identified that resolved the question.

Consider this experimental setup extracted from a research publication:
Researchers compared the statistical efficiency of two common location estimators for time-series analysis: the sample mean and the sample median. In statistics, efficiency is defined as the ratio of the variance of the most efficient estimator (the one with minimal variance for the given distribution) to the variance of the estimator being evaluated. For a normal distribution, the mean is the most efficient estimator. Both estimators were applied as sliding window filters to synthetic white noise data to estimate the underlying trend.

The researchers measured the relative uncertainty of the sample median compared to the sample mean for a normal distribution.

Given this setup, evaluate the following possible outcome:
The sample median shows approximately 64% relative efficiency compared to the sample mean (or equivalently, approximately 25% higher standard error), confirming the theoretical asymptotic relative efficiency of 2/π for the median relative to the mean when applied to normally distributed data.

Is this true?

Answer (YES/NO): YES